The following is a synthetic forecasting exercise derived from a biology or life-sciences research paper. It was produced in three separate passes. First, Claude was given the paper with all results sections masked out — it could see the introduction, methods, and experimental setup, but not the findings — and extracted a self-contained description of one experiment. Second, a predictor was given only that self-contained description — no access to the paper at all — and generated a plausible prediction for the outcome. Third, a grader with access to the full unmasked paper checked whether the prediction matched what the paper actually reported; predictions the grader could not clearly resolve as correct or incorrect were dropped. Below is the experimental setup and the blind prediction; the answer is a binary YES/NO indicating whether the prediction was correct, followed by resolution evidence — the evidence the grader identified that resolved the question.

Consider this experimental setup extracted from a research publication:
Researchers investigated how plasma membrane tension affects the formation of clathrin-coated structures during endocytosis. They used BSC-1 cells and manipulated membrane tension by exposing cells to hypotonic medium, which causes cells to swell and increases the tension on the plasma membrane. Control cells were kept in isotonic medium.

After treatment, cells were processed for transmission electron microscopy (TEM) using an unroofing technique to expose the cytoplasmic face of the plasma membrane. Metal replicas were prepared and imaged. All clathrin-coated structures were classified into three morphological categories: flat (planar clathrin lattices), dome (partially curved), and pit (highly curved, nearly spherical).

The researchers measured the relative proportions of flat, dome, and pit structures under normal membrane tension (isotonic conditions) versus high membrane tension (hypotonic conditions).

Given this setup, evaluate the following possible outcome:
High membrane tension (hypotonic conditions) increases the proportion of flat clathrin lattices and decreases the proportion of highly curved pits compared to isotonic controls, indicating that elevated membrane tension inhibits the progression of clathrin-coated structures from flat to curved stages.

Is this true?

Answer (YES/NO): YES